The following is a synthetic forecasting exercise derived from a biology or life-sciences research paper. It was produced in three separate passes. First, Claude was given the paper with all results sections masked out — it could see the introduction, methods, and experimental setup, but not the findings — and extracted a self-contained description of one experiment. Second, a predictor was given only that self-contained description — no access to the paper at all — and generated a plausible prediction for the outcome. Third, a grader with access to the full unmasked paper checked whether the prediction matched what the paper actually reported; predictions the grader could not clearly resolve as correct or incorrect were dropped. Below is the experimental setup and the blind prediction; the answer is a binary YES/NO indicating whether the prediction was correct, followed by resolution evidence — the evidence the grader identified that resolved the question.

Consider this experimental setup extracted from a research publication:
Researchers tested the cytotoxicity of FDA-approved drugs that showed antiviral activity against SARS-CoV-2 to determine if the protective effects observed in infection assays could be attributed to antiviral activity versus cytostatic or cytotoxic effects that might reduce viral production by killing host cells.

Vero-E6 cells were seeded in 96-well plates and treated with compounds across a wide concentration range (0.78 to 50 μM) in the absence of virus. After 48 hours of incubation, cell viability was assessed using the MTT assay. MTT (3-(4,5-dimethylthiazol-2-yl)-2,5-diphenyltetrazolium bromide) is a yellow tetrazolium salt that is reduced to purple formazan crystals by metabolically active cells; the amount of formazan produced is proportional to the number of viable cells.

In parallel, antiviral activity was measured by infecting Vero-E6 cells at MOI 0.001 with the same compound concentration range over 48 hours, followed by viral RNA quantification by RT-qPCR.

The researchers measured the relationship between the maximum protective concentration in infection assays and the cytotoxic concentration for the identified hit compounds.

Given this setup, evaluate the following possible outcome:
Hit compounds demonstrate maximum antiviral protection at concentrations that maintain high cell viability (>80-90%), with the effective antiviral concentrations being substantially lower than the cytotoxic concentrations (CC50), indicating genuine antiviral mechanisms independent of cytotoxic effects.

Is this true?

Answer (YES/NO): NO